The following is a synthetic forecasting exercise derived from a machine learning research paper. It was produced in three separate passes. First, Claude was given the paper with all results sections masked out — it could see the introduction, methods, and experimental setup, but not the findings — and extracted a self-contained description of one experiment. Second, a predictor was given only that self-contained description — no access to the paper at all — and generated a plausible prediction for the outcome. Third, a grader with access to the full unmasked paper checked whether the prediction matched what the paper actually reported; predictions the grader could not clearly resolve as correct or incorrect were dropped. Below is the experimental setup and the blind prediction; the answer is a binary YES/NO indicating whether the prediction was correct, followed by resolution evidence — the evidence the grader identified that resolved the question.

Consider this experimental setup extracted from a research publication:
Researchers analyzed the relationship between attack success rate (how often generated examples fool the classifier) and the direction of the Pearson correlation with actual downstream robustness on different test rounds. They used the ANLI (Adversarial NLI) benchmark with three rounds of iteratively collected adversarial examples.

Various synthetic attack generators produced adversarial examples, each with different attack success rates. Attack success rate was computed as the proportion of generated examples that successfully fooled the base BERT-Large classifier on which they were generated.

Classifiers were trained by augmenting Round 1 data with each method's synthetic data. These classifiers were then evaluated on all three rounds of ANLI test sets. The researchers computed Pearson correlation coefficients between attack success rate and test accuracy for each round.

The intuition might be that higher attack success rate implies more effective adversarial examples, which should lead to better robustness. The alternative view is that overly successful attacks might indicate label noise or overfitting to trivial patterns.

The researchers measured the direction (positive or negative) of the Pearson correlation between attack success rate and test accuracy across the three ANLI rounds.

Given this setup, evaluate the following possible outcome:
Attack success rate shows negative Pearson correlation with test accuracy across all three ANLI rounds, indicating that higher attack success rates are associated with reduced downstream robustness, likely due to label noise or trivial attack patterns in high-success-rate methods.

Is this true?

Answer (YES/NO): YES